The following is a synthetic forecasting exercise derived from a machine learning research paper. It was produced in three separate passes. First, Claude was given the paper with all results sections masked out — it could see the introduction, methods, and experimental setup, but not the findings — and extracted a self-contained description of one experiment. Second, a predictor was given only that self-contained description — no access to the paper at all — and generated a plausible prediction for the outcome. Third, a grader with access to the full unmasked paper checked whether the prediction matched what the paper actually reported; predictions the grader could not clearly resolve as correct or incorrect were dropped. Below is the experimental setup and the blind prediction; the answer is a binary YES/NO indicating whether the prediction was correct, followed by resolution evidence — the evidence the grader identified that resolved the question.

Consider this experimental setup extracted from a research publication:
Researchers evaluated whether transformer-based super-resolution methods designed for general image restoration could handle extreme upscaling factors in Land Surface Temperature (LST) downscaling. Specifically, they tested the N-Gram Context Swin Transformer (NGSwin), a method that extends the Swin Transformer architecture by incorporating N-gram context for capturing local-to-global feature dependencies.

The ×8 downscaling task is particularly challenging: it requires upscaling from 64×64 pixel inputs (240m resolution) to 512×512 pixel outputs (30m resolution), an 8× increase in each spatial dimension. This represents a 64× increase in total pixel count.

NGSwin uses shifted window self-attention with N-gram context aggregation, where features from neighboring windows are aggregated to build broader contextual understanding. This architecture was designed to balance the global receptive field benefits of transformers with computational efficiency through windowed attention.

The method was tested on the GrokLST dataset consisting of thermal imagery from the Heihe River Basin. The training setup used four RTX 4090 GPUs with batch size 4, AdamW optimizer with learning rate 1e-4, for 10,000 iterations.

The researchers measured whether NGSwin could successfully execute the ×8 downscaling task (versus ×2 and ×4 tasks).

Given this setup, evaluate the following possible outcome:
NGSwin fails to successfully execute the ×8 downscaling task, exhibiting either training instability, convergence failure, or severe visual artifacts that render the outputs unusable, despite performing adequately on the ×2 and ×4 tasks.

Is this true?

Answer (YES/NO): NO